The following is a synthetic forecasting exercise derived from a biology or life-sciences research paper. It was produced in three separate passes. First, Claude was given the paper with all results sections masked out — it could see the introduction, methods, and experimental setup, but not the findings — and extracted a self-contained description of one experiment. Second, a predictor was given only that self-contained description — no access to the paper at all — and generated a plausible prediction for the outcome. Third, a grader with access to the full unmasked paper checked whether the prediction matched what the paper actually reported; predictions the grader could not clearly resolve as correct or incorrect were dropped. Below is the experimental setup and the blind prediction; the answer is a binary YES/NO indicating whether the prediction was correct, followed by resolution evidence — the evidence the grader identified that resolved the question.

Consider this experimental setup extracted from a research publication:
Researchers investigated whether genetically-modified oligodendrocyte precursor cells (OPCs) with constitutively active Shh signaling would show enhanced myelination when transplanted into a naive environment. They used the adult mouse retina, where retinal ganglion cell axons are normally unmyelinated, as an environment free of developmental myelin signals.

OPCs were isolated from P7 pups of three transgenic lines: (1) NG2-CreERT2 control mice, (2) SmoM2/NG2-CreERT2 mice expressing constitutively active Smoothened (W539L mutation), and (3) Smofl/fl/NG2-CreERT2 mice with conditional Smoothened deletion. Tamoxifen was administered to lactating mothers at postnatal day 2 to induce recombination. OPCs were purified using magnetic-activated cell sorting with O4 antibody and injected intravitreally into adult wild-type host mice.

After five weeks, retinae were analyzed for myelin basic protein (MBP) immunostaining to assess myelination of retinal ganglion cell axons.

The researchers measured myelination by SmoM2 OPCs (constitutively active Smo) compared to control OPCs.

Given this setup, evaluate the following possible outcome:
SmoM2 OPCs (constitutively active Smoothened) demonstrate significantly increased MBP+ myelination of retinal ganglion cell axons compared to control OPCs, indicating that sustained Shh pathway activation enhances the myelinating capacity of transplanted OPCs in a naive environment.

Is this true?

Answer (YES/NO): NO